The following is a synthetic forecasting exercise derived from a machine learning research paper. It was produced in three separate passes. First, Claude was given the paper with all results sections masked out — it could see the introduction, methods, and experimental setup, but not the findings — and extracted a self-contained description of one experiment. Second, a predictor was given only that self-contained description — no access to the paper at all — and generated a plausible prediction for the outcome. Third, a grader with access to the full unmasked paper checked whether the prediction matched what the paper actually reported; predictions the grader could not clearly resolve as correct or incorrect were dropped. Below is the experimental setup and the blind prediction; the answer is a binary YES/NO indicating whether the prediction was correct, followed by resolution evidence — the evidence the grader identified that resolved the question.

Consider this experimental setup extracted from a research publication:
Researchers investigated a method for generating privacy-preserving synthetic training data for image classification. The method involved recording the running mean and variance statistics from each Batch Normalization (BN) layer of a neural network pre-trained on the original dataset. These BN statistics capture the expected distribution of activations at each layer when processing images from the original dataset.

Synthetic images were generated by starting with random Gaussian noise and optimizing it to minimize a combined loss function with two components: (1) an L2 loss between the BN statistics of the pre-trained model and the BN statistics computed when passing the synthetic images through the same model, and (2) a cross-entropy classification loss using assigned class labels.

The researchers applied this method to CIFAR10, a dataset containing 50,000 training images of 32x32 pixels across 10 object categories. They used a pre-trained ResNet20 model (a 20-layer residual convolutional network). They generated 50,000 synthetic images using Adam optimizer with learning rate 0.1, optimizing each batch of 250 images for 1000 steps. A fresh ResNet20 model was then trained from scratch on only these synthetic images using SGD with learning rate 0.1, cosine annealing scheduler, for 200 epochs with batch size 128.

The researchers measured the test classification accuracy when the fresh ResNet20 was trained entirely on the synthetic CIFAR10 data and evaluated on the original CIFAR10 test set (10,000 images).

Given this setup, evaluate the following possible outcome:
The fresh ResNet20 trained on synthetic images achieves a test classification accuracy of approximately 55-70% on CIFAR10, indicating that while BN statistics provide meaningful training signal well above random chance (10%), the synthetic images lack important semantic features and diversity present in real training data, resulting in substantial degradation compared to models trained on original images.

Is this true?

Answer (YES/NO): YES